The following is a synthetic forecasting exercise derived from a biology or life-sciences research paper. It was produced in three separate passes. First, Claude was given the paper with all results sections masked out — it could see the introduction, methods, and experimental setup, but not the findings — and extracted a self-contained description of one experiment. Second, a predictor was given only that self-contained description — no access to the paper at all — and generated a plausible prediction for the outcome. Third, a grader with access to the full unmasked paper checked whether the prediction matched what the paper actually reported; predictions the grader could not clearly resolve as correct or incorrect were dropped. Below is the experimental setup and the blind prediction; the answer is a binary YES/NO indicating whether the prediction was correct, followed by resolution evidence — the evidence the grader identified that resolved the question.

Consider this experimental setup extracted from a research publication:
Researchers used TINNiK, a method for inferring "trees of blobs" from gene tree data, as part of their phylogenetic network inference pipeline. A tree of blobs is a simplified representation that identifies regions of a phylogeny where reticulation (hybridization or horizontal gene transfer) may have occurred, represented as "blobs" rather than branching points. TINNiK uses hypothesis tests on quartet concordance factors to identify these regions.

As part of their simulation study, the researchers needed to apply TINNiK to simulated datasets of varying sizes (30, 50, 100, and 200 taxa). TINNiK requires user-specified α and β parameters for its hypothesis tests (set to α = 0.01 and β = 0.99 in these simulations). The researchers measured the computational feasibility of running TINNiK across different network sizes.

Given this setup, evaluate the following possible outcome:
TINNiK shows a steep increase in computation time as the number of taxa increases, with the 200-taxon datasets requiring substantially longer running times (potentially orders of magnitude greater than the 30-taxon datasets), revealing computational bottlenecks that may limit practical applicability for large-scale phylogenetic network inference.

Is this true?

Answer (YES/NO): YES